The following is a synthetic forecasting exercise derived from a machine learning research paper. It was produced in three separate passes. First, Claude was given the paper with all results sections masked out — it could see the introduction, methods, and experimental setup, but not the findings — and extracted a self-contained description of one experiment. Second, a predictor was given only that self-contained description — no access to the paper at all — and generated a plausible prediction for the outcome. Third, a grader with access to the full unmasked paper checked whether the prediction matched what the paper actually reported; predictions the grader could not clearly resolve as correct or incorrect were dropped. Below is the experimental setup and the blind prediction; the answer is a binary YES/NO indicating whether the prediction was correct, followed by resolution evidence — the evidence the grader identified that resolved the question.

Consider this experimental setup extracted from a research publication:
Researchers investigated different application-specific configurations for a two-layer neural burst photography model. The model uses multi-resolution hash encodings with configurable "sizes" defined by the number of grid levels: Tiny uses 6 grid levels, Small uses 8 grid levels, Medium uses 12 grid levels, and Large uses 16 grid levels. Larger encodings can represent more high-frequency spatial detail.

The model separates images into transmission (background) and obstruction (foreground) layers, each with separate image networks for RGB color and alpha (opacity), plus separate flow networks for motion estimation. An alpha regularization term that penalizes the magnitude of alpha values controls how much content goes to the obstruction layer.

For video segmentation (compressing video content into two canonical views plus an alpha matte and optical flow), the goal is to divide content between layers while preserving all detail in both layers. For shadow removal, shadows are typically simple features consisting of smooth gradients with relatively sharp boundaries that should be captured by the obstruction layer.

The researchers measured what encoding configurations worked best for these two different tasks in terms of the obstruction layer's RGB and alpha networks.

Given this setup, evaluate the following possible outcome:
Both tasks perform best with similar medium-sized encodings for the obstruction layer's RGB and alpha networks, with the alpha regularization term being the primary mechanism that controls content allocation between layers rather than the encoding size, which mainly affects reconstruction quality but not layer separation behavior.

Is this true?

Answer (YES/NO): NO